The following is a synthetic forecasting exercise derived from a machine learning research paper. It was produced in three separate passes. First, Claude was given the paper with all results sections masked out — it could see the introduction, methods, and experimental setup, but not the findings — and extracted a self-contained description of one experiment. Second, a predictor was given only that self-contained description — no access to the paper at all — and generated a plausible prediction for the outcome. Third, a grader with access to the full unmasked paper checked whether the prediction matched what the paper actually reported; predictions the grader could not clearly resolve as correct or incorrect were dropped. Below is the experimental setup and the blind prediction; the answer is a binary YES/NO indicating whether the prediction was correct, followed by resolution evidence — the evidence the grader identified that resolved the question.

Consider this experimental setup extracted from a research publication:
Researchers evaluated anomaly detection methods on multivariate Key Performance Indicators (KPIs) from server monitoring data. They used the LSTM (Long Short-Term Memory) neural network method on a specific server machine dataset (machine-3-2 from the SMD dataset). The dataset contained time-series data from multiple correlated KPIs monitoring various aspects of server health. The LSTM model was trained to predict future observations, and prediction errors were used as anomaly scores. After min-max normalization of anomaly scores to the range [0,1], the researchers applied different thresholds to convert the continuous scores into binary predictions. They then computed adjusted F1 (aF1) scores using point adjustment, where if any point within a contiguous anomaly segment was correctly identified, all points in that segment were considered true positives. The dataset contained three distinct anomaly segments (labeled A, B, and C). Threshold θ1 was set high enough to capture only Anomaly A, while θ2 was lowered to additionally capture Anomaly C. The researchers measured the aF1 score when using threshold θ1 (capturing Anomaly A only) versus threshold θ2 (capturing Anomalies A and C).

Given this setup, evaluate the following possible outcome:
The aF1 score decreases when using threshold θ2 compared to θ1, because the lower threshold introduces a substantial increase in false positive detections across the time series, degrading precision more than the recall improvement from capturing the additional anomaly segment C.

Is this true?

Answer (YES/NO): NO